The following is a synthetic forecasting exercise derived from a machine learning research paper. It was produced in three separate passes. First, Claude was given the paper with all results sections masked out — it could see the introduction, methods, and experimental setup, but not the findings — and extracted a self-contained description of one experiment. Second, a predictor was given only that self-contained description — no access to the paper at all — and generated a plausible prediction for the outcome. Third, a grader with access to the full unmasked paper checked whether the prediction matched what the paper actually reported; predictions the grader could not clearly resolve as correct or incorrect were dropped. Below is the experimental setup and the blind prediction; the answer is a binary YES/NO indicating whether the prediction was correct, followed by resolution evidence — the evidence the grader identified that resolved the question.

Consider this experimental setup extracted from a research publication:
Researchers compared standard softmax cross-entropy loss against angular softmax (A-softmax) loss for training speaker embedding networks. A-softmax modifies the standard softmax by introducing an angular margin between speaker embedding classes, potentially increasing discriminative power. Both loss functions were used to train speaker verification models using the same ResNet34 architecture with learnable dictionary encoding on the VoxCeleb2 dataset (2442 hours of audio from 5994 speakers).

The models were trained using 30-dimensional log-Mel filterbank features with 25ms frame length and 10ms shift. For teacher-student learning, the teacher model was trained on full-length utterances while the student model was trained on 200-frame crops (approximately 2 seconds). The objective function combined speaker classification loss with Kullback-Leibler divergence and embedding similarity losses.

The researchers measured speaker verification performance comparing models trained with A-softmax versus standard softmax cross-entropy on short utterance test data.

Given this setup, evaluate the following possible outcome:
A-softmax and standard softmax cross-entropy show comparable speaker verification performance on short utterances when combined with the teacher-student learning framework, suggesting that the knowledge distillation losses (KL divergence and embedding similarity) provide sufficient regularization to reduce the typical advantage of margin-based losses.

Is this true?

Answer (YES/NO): NO